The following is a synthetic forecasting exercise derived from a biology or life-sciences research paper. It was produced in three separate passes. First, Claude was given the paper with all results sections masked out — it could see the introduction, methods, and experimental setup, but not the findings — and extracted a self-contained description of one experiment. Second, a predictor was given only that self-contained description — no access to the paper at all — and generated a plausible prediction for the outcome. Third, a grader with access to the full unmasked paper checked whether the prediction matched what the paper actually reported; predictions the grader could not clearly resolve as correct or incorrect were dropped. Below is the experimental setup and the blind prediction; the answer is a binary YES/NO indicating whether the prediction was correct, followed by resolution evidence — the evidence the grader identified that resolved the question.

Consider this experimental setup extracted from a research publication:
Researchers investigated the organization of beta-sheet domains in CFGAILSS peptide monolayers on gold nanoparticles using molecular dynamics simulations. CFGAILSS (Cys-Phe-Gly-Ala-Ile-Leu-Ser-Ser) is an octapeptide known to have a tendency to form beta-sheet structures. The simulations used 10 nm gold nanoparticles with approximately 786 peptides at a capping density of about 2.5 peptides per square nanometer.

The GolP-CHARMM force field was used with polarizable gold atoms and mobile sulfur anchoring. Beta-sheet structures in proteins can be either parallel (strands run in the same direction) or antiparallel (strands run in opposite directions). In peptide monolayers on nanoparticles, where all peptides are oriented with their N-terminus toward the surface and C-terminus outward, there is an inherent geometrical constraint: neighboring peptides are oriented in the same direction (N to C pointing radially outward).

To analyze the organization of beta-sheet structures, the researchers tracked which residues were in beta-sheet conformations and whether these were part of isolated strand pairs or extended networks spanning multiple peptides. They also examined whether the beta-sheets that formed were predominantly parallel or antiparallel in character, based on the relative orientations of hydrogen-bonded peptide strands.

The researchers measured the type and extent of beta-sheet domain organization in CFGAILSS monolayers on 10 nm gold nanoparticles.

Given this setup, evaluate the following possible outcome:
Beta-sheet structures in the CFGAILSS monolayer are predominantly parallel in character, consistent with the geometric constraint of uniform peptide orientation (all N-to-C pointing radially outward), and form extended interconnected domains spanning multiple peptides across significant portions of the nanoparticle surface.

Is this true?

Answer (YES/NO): NO